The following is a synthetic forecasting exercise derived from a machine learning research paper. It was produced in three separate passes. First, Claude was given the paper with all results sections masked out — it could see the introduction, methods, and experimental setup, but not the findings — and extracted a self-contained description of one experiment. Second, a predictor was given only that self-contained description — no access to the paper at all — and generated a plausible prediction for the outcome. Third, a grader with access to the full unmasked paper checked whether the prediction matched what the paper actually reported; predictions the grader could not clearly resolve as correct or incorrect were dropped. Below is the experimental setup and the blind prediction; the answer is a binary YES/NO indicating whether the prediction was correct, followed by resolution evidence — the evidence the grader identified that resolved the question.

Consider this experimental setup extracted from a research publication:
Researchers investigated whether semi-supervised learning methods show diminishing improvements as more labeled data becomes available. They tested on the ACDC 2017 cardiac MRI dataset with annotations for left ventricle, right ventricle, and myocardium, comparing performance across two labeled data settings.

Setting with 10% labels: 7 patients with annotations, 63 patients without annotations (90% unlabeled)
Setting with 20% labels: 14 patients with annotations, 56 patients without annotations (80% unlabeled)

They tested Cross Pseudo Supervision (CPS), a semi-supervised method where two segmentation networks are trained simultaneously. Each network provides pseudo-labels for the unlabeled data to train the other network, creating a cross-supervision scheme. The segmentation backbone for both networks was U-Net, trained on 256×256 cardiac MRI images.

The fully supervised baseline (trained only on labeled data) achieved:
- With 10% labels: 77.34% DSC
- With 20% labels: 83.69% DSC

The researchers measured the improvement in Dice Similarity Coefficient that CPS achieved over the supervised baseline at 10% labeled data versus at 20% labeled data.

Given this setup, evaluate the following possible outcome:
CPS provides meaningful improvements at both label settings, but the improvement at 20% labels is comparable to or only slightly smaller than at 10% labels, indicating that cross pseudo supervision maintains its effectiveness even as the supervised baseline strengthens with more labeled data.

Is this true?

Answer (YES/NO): NO